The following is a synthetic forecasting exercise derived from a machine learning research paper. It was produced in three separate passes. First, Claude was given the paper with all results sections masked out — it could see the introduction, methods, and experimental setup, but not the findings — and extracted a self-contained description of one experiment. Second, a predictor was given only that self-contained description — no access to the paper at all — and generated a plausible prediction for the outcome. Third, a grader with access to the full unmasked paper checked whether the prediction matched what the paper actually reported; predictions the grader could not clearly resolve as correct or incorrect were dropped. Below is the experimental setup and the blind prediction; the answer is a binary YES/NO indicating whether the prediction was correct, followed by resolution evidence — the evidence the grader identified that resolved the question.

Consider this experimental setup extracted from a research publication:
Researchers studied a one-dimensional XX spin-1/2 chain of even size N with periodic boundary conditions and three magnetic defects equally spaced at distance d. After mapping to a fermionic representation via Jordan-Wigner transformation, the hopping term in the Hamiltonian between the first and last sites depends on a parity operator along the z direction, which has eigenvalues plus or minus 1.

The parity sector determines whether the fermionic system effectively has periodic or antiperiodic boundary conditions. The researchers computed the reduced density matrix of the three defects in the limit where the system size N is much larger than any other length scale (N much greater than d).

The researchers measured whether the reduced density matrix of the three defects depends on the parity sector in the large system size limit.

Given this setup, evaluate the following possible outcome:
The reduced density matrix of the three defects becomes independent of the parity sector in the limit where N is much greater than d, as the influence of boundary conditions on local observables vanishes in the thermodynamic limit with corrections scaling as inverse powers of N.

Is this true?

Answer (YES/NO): NO